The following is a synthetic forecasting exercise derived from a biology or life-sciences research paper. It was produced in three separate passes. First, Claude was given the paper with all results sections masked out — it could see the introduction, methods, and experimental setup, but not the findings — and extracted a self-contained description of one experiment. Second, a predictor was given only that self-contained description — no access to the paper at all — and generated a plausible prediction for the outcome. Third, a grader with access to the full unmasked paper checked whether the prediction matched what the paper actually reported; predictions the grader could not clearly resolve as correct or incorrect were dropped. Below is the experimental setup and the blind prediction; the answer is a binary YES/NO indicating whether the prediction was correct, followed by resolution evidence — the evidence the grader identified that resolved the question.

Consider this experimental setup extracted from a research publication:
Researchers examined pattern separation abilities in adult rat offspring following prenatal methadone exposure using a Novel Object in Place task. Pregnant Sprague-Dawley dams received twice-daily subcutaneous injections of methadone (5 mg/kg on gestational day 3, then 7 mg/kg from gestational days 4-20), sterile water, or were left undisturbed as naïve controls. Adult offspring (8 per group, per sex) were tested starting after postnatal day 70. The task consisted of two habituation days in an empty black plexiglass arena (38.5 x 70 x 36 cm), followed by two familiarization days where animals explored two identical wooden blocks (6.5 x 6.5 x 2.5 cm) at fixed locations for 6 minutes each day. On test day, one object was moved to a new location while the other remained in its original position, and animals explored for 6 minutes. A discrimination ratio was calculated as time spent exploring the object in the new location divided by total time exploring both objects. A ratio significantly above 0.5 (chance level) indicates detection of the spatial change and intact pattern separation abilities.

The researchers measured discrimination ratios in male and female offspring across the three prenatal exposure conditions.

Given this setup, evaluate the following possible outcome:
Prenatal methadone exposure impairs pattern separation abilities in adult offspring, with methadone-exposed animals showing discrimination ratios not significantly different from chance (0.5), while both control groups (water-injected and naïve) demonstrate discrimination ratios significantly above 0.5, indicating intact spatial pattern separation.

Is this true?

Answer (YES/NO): NO